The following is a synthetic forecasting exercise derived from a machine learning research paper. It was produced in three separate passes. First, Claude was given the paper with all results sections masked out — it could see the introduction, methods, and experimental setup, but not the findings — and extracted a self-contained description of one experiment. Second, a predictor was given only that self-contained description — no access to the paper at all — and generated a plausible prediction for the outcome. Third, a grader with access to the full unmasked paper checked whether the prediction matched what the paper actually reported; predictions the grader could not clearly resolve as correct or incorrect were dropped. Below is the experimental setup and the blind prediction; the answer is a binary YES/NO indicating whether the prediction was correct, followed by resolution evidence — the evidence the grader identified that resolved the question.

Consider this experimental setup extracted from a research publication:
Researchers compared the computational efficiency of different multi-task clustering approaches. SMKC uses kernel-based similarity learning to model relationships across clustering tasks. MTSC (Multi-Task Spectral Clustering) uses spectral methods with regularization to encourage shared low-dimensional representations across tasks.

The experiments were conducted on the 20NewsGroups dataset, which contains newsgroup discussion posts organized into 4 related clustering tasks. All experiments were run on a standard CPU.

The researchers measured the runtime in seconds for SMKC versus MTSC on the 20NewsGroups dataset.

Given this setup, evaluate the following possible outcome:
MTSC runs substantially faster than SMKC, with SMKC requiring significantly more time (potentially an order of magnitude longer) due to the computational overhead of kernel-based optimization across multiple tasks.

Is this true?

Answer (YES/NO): YES